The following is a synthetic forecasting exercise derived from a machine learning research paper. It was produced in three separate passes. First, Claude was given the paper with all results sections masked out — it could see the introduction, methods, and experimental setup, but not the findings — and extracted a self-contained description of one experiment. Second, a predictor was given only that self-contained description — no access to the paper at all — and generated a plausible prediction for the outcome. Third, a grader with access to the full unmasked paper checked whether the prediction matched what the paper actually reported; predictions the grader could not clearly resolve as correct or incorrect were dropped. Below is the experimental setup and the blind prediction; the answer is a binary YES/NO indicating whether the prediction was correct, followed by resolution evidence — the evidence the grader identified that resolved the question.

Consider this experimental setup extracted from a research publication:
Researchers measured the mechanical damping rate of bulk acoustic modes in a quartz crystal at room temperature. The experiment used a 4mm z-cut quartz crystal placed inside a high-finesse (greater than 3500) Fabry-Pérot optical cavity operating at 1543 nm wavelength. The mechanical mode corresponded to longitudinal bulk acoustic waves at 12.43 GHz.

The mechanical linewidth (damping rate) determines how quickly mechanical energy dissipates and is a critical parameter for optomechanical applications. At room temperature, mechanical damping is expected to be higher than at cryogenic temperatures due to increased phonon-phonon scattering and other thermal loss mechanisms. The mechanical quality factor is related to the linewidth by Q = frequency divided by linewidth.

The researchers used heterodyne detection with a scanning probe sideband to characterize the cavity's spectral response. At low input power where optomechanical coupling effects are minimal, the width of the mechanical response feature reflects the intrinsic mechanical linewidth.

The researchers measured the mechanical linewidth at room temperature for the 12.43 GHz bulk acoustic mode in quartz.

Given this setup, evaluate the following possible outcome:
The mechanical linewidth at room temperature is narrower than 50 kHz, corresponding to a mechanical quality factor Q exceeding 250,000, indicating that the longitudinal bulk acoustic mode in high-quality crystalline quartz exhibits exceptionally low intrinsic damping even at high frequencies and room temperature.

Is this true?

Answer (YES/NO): NO